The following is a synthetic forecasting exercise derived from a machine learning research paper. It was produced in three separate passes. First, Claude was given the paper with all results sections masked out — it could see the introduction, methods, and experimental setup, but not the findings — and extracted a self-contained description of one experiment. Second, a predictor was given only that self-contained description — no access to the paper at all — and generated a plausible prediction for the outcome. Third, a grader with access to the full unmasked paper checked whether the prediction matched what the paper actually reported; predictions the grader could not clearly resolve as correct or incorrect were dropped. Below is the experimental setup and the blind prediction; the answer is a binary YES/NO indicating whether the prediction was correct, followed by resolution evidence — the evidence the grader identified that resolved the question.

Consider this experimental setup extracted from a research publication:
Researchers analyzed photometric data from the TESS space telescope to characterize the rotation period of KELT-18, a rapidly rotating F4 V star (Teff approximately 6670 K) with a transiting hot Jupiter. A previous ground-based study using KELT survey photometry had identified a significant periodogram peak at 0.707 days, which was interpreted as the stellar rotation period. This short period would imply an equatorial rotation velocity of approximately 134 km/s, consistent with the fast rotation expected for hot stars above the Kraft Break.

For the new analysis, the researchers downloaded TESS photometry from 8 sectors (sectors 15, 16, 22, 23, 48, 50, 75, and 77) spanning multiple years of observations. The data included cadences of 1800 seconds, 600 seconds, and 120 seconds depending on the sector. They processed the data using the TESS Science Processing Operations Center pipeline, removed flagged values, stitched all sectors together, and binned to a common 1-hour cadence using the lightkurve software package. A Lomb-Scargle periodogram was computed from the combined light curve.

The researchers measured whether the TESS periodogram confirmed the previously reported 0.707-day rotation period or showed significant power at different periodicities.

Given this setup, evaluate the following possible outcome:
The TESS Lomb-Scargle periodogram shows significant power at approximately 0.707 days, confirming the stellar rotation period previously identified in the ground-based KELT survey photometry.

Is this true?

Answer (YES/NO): NO